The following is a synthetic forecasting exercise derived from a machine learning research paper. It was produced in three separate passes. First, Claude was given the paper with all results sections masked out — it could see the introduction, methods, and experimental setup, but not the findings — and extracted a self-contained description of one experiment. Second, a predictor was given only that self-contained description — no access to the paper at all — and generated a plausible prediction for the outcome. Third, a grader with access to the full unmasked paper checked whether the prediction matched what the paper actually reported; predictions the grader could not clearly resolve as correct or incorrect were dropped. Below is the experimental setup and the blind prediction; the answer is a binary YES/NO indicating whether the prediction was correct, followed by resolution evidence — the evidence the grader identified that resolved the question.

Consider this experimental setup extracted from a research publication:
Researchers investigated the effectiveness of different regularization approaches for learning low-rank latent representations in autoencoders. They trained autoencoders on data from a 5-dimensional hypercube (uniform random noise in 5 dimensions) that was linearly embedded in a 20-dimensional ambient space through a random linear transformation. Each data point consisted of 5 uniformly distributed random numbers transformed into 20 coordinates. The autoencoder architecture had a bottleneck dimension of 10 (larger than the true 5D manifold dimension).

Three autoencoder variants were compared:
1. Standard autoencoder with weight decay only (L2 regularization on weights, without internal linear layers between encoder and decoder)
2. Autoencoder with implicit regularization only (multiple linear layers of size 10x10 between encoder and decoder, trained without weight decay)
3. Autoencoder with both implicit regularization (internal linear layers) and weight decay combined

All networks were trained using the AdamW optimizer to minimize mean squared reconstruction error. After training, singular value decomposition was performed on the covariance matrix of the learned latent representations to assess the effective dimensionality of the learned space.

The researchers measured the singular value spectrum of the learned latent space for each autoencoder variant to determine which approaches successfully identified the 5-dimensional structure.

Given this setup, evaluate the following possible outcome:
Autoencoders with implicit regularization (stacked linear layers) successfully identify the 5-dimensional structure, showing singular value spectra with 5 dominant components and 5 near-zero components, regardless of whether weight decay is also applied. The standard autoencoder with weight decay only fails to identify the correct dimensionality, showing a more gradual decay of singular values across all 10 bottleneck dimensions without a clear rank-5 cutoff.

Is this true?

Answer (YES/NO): NO